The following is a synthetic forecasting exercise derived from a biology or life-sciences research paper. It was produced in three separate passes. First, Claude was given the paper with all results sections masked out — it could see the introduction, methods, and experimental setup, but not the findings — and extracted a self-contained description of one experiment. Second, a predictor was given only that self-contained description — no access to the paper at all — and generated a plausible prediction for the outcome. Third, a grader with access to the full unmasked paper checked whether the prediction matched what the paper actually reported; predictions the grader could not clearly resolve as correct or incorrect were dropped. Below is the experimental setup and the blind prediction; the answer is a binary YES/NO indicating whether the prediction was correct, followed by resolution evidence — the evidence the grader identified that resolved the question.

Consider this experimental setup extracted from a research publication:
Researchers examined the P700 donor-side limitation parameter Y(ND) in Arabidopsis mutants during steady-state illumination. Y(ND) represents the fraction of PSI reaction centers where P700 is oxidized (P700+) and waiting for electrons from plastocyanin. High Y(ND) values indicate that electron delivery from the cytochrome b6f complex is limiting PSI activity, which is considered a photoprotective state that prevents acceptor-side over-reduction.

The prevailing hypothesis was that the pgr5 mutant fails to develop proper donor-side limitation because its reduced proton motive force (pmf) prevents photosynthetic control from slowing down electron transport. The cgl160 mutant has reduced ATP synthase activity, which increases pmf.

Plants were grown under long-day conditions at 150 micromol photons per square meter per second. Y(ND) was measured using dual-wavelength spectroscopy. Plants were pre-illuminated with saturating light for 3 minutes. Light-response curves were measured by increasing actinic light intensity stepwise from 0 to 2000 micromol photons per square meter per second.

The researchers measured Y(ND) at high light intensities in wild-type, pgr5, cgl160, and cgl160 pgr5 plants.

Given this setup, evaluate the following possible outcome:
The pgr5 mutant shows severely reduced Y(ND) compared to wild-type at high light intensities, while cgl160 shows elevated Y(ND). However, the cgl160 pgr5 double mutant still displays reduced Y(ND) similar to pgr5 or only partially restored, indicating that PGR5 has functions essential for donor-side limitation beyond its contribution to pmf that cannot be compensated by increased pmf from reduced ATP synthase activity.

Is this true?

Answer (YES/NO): YES